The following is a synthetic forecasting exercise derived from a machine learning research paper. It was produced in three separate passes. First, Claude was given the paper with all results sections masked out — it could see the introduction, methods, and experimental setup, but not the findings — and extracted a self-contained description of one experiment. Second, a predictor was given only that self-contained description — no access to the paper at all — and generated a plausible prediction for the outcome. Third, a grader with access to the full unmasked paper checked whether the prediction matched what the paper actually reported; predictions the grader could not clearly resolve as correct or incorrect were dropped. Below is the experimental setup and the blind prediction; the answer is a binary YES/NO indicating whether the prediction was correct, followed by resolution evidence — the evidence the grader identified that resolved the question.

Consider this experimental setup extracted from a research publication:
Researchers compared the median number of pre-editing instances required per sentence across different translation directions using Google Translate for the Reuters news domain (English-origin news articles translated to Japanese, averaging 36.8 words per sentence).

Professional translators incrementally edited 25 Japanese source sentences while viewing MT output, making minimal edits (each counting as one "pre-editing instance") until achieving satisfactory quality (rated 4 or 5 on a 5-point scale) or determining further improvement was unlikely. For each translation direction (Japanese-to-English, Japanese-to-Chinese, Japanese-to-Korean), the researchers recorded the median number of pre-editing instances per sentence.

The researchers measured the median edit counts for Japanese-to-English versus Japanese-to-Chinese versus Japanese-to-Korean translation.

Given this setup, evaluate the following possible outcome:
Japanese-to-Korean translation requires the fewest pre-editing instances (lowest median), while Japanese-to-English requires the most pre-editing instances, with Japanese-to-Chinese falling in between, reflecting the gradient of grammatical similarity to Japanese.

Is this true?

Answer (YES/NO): NO